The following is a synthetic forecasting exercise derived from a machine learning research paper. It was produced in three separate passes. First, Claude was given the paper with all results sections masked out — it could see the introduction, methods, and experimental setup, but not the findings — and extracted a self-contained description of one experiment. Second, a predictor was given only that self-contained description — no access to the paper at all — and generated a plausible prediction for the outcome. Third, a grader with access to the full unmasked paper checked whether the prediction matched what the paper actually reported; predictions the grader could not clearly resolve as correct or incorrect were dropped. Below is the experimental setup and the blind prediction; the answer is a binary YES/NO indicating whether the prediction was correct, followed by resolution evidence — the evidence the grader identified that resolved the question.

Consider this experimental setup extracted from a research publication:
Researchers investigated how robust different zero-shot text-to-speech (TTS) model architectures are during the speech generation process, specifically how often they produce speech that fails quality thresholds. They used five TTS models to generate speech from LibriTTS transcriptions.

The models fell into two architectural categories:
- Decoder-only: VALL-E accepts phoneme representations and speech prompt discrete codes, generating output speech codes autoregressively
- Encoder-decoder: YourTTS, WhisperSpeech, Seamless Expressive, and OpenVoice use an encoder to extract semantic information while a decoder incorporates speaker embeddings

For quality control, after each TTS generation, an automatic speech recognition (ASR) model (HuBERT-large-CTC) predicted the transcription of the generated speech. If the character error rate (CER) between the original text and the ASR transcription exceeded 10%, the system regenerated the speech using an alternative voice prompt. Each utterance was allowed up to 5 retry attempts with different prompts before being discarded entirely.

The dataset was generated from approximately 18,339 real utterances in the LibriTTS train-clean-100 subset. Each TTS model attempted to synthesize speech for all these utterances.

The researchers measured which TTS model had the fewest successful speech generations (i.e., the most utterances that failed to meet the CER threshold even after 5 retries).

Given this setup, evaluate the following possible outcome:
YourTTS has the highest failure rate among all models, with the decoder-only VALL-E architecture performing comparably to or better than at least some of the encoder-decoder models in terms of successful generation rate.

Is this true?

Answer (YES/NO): NO